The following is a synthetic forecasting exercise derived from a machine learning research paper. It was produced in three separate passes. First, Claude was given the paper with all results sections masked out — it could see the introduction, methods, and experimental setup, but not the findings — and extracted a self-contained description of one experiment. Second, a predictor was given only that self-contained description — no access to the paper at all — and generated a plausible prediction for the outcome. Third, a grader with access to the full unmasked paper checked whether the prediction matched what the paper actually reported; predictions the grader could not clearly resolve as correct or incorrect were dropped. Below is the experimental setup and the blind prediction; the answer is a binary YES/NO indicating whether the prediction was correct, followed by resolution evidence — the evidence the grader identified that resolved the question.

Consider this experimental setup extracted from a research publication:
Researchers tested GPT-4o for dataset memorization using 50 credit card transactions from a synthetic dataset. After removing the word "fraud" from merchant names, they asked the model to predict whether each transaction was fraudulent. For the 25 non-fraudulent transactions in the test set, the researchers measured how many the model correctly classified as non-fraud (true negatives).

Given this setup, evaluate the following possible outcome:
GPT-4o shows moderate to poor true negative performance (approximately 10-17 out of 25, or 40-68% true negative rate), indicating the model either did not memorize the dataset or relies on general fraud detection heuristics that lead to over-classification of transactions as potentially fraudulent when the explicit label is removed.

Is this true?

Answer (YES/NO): NO